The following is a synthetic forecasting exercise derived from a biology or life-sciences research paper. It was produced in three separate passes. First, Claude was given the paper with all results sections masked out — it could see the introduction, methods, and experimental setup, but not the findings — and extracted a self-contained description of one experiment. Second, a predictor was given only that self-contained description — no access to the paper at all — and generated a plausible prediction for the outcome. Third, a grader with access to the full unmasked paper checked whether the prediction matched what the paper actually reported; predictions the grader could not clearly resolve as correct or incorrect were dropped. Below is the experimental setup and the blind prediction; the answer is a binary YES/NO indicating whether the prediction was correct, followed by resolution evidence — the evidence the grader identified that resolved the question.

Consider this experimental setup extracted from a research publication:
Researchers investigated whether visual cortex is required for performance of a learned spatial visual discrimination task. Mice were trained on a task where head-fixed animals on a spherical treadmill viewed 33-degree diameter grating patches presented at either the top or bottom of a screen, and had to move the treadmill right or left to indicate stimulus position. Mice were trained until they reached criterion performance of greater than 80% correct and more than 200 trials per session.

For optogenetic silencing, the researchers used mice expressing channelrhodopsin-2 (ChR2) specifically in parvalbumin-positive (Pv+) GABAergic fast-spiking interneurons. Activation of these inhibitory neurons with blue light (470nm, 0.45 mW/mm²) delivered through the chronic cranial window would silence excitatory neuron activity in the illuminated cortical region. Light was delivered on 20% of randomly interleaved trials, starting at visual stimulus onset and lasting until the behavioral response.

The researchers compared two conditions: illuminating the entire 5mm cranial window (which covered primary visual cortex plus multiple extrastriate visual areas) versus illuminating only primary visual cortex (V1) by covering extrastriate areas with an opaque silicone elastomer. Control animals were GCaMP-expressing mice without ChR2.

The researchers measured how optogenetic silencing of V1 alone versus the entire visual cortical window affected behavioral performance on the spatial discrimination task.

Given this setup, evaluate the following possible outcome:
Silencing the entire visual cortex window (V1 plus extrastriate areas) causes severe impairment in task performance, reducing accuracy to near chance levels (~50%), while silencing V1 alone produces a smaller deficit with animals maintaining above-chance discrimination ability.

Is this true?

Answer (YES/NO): NO